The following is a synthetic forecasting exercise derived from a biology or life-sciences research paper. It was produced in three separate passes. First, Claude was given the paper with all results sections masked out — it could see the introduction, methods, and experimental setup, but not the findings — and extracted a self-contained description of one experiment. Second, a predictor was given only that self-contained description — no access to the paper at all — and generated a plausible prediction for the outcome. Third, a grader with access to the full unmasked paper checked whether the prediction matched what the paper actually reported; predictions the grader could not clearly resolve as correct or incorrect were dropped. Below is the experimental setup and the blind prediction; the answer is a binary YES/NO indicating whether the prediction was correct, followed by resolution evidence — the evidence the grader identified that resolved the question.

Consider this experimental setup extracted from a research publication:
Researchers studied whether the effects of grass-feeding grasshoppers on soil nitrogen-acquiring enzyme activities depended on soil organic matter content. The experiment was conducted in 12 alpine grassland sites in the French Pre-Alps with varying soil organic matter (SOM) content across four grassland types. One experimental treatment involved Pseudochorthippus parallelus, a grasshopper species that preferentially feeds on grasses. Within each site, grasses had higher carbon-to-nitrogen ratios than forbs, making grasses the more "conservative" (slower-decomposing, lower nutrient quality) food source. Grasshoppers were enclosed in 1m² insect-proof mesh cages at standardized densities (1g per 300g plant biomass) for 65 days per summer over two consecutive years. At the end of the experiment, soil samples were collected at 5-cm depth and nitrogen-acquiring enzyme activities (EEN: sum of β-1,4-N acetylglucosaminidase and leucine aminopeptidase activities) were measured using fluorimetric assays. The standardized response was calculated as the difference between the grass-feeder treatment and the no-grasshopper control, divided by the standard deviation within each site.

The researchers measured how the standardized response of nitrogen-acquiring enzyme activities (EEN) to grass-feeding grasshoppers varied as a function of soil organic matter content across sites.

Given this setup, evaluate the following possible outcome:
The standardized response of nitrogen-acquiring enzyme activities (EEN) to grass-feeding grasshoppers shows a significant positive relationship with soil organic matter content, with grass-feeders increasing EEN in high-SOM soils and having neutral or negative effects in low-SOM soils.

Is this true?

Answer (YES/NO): YES